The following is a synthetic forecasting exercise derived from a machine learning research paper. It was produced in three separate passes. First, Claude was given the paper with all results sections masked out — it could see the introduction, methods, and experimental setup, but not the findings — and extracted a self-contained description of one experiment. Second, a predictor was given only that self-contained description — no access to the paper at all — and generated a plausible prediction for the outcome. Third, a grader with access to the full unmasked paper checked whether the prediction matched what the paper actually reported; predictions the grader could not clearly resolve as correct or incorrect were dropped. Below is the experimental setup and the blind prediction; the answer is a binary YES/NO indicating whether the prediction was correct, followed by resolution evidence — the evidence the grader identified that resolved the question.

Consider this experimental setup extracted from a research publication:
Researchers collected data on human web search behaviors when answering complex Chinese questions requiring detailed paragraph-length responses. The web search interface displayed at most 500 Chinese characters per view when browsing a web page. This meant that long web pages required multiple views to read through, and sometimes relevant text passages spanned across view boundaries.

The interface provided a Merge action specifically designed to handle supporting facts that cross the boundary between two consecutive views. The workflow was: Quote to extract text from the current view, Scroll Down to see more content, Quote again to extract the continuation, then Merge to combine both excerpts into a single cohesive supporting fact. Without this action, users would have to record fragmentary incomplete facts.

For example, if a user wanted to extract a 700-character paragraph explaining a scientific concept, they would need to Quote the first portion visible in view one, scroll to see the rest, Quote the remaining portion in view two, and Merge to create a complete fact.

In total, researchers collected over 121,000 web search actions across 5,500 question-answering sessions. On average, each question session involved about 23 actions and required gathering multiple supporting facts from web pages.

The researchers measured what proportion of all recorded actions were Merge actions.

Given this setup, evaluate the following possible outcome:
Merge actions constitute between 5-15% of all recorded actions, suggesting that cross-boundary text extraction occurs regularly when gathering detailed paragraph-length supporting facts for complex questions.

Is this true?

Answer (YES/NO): YES